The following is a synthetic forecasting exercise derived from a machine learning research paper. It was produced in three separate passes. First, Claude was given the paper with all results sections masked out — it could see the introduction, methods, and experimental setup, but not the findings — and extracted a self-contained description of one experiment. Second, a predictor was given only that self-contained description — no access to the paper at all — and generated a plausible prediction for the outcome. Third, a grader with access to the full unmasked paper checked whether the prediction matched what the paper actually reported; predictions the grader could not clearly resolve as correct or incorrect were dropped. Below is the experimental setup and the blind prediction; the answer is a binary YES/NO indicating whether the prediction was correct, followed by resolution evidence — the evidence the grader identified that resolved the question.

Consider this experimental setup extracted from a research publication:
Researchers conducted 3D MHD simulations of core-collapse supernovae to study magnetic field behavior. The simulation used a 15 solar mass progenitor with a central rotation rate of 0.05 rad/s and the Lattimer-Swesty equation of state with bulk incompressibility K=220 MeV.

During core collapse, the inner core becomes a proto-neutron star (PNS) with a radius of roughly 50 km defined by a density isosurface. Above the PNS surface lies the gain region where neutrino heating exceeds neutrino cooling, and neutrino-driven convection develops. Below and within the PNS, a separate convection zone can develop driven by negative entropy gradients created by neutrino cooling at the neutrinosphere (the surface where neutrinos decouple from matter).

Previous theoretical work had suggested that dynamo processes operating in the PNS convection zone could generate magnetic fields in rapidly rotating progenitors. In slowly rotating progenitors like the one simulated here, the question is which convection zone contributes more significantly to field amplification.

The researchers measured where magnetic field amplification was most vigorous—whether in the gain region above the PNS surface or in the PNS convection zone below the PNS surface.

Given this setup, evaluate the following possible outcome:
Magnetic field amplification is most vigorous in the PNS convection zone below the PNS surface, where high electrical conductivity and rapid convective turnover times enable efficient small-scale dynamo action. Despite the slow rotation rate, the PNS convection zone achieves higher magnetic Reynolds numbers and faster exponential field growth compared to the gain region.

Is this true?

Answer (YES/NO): NO